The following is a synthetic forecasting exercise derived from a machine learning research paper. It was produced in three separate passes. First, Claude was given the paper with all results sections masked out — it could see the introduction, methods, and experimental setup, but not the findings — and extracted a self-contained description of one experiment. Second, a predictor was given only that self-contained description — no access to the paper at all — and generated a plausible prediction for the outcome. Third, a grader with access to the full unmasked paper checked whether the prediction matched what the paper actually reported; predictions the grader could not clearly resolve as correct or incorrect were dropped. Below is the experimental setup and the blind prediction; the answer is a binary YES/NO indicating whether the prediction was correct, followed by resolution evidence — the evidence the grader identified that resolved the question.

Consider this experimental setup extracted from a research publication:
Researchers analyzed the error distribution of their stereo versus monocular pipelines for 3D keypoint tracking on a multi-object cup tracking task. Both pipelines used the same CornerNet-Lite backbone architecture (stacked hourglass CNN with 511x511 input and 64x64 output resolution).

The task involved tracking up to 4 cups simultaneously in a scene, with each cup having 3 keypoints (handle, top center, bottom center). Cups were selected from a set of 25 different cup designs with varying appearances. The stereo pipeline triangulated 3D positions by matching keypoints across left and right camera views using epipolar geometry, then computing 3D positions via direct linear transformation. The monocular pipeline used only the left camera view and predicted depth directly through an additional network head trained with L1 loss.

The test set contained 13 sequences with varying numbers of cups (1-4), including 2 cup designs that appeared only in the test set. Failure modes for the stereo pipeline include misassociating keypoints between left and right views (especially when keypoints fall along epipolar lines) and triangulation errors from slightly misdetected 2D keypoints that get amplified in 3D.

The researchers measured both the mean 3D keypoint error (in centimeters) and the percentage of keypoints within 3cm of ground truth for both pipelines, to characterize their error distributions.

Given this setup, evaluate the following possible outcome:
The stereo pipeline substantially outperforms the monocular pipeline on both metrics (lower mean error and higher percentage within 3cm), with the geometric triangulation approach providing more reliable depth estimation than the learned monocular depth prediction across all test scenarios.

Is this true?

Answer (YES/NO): NO